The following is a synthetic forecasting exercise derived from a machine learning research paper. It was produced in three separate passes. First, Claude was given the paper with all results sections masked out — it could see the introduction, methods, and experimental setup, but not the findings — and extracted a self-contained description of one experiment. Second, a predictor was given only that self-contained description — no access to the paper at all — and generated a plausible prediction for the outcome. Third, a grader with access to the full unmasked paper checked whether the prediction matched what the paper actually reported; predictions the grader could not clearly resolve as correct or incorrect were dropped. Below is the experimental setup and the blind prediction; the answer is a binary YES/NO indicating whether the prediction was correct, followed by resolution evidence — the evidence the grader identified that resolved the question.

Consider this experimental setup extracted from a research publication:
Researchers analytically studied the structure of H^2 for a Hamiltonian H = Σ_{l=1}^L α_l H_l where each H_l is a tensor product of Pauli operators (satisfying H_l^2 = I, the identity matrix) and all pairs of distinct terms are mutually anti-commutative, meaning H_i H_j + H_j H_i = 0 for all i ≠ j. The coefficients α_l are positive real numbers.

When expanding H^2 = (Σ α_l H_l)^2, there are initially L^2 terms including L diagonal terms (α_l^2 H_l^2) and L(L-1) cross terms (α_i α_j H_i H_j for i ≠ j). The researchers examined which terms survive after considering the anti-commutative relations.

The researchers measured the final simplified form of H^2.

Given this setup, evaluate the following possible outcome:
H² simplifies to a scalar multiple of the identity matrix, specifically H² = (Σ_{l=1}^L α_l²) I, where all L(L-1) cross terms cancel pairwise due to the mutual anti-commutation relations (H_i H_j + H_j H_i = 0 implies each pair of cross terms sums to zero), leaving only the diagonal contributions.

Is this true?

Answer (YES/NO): YES